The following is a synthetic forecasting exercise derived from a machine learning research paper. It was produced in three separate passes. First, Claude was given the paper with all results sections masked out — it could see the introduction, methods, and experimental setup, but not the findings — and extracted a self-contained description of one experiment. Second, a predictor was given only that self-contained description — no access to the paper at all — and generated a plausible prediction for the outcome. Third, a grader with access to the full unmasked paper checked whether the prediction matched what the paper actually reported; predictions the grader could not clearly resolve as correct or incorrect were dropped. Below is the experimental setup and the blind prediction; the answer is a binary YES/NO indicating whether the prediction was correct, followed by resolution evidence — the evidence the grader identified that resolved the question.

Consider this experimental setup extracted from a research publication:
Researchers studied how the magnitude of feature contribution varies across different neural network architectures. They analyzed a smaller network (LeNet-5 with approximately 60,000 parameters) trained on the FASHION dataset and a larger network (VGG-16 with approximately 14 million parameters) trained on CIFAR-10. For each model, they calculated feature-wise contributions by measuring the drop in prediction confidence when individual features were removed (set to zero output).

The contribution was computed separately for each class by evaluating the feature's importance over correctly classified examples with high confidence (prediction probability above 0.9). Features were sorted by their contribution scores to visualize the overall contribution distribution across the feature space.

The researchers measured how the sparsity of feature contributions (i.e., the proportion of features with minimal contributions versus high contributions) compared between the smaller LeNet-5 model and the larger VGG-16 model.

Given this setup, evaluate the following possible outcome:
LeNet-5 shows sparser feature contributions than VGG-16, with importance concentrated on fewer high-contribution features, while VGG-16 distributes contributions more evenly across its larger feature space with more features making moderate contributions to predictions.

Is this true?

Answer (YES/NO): NO